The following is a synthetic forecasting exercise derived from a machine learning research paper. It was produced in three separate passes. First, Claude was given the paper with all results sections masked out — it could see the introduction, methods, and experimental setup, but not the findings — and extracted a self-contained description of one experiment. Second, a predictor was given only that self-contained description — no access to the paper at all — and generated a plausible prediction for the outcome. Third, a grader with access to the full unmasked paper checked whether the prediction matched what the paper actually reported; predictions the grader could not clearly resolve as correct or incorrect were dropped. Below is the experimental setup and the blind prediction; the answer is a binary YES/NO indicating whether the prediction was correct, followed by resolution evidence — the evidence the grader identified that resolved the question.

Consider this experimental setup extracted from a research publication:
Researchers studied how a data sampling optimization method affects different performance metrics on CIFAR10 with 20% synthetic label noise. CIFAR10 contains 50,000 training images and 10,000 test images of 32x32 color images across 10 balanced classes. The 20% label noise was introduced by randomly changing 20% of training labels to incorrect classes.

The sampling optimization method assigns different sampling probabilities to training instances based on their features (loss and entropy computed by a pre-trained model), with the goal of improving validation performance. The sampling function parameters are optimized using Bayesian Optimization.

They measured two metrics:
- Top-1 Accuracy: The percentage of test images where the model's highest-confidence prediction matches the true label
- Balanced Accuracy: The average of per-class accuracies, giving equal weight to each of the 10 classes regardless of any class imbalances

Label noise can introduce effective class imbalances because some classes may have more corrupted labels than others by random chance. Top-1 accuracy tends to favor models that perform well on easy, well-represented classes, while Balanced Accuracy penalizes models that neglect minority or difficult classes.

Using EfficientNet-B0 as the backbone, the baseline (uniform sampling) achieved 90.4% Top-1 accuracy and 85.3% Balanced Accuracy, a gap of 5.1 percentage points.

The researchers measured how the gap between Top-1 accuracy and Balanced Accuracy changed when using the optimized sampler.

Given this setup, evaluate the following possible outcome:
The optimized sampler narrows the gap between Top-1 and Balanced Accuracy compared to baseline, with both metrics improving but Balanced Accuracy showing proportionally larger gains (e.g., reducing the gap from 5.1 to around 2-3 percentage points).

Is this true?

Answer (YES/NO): NO